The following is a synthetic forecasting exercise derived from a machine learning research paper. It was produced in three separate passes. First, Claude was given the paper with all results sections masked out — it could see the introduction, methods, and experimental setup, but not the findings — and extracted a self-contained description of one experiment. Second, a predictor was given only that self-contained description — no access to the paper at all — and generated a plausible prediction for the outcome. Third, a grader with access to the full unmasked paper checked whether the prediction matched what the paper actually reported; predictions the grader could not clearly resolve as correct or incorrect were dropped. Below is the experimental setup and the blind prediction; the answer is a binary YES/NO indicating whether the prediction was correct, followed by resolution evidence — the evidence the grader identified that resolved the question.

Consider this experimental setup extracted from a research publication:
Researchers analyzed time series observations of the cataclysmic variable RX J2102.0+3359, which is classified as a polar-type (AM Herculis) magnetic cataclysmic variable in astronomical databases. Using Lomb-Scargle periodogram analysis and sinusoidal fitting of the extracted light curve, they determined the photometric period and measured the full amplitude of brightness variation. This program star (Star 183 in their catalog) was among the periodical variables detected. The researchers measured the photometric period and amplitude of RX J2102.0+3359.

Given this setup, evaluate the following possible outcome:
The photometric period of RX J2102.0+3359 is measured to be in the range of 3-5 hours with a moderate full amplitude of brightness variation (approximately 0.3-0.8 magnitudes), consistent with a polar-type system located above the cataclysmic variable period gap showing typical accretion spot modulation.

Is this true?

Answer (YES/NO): NO